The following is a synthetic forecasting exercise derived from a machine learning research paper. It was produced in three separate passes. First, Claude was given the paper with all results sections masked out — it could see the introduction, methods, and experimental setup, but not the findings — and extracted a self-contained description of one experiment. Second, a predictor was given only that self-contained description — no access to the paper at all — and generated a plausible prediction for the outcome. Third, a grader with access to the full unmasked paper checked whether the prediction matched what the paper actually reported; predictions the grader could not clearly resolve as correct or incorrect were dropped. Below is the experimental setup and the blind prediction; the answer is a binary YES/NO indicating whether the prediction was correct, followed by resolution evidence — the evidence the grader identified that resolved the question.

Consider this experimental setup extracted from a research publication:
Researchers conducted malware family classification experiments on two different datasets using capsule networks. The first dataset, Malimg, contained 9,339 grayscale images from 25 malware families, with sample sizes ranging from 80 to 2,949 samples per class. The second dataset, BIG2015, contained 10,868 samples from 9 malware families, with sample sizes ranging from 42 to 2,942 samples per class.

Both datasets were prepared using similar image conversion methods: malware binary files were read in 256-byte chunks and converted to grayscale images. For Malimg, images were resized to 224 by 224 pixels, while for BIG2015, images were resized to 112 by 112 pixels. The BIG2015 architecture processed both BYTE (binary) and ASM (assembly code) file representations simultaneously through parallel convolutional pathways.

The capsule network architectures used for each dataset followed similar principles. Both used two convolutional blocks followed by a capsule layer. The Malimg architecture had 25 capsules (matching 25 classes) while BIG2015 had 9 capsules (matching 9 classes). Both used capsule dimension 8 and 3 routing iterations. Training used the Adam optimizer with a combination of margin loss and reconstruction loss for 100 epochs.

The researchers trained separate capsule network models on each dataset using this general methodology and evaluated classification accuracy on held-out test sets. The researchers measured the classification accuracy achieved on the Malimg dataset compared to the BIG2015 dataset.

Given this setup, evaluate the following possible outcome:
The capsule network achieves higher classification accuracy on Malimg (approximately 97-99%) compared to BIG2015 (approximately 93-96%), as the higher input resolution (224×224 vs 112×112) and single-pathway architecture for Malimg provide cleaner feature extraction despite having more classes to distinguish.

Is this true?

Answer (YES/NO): NO